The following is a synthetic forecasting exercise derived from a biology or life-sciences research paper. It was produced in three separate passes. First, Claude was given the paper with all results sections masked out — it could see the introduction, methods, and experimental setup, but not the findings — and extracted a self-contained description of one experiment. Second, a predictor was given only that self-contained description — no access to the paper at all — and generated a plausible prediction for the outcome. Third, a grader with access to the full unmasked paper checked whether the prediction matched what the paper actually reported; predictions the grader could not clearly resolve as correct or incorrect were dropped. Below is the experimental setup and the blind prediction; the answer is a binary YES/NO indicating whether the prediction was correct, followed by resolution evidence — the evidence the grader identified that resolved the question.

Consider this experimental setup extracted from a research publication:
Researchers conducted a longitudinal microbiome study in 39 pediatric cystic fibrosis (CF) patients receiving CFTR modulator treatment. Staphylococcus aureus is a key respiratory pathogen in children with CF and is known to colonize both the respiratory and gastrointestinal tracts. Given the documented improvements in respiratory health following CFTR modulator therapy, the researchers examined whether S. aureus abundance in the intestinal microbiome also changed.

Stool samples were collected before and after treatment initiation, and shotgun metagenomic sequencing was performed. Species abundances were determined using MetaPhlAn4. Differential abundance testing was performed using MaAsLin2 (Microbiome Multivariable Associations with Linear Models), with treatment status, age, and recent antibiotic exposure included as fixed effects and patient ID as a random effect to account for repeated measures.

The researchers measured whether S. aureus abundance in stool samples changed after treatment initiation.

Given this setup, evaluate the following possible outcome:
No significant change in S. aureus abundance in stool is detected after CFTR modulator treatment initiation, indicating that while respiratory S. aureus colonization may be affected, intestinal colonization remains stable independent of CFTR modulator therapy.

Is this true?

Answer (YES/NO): NO